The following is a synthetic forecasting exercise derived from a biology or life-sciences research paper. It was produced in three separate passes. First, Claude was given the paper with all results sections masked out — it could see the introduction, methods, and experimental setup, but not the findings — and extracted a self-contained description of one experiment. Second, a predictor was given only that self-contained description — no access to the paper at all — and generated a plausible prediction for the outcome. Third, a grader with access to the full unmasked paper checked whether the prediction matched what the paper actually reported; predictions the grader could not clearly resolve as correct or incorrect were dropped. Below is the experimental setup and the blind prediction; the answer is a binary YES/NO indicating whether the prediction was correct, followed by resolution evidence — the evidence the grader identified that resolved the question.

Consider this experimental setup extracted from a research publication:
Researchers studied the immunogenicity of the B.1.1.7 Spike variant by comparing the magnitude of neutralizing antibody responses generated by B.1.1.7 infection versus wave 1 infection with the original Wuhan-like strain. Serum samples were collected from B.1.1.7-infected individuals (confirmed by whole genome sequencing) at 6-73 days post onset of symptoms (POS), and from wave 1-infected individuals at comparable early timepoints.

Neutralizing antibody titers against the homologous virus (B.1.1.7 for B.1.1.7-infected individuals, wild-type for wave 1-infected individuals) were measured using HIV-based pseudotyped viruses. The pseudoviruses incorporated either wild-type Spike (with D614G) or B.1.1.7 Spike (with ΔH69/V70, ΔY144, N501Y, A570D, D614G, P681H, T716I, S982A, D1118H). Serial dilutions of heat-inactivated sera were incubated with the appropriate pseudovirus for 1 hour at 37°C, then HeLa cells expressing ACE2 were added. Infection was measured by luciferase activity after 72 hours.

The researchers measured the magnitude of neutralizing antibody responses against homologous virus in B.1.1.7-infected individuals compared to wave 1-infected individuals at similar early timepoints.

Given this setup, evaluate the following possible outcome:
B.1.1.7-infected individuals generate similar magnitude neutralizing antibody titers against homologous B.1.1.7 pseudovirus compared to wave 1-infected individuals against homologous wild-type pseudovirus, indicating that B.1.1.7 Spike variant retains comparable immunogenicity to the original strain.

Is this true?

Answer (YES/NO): NO